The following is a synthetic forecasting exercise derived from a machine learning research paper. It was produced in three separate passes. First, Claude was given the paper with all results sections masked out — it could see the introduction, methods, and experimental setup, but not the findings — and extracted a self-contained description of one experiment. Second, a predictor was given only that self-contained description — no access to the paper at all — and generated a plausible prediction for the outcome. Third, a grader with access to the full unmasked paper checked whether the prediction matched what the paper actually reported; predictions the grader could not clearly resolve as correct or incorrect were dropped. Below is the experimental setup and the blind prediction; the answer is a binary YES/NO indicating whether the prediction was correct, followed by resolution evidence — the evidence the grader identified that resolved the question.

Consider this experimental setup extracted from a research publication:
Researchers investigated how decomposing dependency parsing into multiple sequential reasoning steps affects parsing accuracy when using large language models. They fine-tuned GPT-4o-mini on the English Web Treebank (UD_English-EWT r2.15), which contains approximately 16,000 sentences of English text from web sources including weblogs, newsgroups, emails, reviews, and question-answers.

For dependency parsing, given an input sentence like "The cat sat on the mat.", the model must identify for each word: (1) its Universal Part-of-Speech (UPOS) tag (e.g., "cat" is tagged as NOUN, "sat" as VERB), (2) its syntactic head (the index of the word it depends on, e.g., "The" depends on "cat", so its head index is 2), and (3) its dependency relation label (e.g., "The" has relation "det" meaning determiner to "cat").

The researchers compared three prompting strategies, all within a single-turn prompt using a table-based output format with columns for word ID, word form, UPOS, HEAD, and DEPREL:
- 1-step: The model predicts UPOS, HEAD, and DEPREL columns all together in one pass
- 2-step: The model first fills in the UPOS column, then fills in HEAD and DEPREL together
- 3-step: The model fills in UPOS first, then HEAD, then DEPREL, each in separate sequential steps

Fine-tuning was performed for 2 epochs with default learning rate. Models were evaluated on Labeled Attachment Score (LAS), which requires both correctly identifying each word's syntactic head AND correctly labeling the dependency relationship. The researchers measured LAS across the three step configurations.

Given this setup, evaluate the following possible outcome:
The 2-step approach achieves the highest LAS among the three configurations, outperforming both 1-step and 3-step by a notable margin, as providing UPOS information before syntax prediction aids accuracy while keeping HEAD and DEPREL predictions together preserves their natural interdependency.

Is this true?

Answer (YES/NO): NO